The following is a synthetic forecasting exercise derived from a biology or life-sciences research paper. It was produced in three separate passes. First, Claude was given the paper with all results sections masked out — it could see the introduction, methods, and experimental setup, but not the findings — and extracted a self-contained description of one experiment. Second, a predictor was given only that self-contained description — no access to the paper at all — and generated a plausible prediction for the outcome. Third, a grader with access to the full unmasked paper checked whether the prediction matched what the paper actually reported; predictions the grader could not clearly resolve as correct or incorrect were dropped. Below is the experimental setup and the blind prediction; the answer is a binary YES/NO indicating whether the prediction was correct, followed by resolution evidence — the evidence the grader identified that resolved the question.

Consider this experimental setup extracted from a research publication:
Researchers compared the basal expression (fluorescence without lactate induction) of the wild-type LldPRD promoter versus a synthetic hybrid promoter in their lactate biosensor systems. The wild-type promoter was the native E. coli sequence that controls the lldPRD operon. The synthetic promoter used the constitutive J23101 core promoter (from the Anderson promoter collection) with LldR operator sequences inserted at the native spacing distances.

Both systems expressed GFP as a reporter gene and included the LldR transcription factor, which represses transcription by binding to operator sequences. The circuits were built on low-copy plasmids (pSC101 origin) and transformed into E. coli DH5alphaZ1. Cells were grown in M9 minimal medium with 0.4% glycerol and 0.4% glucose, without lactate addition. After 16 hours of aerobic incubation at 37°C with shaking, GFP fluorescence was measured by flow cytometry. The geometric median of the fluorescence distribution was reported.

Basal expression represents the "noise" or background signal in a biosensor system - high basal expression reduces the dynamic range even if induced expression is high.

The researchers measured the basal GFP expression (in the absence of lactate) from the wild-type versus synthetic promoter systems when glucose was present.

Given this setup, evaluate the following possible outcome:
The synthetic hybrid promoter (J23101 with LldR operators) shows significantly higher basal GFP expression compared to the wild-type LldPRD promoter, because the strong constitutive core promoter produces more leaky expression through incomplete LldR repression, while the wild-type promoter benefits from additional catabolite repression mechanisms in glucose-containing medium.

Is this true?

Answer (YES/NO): YES